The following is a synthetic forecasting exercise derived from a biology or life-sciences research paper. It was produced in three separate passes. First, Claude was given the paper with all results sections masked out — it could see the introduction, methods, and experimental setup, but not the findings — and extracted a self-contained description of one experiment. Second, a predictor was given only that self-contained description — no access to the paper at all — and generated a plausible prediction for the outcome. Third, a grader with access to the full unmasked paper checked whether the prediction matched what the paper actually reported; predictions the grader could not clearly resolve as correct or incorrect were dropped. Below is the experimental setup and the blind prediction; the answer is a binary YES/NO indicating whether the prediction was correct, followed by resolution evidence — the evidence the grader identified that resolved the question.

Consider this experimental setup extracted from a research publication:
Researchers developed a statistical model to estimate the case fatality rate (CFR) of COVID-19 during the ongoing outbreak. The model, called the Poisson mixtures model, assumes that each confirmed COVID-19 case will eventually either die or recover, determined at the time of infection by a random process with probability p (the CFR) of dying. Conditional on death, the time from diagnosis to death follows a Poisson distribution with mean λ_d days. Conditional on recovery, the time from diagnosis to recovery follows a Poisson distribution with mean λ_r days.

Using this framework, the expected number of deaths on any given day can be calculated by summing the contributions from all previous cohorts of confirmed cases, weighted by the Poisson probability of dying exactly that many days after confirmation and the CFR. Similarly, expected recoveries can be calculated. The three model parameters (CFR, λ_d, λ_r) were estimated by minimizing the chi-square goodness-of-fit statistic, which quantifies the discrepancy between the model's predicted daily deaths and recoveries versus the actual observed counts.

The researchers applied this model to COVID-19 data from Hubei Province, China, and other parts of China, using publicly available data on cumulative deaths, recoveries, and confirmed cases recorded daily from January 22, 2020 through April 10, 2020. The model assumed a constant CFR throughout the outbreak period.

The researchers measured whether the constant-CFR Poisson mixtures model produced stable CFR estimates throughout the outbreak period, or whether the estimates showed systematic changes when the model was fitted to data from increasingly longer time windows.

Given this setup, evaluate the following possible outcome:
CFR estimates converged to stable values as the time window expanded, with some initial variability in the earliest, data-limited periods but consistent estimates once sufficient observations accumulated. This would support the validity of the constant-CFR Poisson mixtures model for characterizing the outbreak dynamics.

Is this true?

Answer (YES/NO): NO